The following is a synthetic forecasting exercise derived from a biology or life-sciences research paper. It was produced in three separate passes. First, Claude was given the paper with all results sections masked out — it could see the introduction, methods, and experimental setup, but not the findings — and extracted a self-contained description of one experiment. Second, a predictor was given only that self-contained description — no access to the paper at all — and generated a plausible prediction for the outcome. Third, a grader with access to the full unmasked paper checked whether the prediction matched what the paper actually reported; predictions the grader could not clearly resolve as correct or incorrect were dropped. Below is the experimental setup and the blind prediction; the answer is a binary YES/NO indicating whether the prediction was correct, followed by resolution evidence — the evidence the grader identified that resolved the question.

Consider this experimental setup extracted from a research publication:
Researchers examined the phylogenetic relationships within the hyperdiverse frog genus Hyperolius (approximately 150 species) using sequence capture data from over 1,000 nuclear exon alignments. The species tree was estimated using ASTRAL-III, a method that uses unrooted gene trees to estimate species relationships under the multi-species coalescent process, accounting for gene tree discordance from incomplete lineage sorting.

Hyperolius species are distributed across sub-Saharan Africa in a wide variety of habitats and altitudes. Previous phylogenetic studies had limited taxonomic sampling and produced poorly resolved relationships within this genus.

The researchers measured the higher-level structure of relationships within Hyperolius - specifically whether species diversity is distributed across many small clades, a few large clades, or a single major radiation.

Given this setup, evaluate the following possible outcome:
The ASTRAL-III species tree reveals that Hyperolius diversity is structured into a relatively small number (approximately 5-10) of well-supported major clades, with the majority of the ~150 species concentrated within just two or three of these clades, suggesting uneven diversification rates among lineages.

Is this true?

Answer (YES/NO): NO